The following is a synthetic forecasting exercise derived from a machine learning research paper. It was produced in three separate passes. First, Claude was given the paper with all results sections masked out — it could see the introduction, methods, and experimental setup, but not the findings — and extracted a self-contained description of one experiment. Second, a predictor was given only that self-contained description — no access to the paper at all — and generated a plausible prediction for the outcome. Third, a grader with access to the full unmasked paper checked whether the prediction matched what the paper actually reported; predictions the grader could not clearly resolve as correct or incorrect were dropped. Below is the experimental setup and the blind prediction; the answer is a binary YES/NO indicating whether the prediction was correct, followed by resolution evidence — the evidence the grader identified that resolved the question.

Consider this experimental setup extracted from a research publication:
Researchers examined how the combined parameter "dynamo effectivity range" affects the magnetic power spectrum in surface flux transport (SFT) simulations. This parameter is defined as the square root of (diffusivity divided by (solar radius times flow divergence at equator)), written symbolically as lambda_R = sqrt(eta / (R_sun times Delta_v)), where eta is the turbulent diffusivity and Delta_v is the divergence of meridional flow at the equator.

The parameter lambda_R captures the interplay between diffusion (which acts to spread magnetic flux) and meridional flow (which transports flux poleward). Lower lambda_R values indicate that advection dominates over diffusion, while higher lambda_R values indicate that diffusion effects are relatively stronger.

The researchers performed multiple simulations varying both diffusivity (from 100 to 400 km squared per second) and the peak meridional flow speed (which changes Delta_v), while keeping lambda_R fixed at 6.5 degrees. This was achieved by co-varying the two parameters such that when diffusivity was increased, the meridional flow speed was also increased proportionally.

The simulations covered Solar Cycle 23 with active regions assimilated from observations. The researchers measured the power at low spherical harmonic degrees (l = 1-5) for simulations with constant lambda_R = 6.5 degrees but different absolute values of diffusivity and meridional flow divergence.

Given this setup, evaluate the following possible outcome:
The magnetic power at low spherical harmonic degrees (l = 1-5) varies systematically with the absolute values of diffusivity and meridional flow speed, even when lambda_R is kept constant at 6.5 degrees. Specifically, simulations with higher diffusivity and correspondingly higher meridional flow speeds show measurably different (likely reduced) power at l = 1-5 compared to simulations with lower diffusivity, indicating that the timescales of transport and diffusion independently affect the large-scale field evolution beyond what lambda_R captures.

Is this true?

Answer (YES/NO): NO